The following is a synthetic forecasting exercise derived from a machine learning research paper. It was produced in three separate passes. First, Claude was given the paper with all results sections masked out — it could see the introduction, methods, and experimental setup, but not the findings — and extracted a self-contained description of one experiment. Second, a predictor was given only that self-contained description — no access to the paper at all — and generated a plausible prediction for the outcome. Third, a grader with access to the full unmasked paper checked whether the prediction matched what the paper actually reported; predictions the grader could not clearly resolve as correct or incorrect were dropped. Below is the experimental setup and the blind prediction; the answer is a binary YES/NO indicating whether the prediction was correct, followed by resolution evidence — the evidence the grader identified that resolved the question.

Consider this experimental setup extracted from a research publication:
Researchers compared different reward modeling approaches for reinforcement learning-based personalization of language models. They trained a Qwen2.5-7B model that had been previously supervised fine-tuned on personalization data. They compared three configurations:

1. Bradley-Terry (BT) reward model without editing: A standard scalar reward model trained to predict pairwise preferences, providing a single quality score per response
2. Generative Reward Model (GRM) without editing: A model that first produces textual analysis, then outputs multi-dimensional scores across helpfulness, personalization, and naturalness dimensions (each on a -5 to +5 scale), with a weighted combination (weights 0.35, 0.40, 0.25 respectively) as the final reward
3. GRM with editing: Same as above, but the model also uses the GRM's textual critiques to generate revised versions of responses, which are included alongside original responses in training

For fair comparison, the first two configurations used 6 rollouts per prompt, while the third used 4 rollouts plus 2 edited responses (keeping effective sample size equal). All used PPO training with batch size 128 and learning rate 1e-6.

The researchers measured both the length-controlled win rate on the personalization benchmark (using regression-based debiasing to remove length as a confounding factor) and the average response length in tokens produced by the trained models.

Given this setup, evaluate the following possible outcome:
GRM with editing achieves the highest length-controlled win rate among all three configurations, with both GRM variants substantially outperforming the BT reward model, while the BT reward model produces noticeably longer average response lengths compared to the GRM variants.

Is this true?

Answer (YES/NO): YES